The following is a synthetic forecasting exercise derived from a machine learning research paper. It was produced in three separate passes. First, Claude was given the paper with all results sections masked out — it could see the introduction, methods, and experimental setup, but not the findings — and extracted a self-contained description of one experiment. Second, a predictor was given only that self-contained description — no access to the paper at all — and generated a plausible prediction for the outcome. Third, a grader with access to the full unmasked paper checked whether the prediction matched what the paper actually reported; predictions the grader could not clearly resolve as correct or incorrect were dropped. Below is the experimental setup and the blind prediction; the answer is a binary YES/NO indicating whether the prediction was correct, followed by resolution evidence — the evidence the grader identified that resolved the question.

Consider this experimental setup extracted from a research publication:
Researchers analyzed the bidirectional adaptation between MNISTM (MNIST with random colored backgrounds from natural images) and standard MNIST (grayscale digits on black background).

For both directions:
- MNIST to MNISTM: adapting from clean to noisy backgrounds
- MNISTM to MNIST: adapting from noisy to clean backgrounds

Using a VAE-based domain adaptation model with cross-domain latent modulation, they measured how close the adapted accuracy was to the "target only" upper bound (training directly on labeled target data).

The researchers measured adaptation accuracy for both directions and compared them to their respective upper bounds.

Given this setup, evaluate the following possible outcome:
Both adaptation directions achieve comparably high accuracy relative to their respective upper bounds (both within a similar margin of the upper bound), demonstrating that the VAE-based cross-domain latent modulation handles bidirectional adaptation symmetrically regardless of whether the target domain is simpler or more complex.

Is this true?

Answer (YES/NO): NO